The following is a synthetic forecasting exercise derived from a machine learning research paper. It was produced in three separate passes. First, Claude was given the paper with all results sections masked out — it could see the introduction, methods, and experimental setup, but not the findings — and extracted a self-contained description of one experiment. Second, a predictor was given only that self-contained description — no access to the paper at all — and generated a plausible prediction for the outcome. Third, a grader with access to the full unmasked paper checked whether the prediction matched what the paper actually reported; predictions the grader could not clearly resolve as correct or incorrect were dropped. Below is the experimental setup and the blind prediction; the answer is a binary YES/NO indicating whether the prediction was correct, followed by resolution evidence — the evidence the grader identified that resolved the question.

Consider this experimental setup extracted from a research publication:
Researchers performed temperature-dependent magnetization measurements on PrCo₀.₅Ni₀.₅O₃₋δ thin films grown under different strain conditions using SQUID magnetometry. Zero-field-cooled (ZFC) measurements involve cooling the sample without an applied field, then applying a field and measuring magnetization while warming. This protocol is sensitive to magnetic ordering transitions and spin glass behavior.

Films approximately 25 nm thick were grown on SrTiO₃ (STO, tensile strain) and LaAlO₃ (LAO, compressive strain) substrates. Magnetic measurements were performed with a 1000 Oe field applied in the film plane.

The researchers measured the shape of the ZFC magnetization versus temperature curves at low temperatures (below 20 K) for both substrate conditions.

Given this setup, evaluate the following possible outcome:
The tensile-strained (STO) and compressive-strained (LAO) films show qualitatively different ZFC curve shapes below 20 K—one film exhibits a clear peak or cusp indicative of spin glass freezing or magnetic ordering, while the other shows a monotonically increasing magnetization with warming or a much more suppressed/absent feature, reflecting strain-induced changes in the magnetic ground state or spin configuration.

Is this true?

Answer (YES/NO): YES